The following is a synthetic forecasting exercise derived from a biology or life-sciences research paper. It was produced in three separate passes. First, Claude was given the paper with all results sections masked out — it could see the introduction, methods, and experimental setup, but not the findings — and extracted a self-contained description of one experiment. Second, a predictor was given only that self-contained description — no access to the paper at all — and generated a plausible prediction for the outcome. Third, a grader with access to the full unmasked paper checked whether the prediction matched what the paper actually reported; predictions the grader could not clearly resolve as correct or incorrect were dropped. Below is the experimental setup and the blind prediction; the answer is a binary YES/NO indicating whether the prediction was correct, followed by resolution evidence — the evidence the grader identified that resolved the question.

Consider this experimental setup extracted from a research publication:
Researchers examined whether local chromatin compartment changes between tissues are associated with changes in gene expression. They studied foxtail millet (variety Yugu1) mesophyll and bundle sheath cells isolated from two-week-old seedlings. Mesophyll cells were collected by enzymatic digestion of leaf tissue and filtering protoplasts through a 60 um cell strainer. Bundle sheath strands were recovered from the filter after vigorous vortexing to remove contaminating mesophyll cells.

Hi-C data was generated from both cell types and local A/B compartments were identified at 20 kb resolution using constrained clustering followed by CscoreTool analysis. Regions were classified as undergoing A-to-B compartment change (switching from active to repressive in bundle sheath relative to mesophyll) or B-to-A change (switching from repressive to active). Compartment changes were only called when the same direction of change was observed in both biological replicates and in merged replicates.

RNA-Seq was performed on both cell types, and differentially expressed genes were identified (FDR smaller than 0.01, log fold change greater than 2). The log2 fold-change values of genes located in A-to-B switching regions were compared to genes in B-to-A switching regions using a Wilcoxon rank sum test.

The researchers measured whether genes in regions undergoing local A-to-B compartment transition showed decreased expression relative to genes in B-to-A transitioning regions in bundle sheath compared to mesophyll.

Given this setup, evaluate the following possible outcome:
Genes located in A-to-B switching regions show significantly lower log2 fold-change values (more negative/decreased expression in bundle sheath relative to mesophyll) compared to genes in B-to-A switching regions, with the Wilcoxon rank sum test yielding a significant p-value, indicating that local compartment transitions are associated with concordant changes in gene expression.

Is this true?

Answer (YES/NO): YES